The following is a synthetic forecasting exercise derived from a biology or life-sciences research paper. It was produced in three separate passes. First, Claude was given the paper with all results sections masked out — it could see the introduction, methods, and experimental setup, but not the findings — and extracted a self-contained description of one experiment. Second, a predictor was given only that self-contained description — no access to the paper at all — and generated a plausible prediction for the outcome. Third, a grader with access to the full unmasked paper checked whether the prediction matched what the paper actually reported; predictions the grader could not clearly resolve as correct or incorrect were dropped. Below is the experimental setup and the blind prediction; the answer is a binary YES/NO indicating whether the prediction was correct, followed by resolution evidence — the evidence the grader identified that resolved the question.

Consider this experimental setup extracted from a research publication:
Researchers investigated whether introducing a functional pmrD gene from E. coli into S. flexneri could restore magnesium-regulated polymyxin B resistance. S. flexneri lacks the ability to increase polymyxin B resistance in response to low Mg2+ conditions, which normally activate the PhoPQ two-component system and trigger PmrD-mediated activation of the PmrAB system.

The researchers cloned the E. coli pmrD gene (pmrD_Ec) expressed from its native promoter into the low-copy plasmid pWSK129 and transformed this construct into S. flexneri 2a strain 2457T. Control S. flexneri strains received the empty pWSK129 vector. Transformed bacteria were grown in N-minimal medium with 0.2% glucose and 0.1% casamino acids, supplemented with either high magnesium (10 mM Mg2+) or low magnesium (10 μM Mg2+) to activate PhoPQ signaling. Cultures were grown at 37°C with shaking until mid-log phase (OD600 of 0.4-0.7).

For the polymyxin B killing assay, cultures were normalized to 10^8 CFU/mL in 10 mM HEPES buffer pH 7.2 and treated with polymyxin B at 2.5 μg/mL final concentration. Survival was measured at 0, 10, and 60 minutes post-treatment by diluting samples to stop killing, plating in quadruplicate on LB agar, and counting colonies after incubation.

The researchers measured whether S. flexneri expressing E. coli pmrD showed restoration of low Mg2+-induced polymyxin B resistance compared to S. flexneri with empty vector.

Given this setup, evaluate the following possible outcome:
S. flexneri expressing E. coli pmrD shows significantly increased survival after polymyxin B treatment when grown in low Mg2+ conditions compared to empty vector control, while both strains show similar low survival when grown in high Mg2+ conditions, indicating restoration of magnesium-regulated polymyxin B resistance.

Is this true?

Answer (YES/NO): YES